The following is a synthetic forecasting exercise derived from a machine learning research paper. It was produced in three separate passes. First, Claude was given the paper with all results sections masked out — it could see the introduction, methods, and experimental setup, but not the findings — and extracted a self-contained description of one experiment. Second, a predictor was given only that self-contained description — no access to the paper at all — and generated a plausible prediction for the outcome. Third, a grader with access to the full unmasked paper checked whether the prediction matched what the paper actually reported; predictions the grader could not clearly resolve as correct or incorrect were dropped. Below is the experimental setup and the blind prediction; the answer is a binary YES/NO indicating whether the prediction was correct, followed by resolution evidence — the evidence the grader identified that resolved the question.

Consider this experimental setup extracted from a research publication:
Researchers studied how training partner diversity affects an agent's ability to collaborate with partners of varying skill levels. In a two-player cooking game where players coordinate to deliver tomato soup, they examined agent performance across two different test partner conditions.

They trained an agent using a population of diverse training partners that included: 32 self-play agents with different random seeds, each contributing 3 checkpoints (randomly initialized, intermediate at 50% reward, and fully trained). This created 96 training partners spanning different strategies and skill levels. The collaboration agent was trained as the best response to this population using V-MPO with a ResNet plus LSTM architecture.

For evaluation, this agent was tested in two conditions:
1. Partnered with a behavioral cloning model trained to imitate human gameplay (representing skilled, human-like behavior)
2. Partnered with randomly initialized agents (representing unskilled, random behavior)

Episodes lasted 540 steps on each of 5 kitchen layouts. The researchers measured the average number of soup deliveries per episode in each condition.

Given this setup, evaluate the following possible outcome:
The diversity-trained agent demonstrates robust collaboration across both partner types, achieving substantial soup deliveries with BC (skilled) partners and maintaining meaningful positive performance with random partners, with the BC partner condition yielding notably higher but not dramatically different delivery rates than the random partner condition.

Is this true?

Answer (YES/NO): YES